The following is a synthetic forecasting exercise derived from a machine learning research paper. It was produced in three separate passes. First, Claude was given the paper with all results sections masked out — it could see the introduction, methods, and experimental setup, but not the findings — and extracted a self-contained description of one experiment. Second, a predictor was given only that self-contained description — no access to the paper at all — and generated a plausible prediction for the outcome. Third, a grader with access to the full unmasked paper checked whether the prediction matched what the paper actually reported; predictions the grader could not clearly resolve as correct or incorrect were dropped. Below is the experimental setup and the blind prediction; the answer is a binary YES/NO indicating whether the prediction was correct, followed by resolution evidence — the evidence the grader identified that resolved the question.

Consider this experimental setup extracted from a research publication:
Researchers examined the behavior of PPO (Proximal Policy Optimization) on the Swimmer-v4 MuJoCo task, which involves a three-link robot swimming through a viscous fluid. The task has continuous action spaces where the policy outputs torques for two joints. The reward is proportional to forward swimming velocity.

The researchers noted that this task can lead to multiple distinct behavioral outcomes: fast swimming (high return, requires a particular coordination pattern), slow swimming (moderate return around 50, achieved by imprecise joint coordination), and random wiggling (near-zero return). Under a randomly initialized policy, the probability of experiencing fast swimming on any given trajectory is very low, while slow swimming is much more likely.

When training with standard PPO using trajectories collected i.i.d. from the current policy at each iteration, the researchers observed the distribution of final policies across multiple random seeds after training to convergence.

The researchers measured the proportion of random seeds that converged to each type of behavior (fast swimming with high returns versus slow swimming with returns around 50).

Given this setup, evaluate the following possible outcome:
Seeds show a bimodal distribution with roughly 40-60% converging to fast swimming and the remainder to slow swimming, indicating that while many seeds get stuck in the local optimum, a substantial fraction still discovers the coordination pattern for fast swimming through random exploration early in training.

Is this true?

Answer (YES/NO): YES